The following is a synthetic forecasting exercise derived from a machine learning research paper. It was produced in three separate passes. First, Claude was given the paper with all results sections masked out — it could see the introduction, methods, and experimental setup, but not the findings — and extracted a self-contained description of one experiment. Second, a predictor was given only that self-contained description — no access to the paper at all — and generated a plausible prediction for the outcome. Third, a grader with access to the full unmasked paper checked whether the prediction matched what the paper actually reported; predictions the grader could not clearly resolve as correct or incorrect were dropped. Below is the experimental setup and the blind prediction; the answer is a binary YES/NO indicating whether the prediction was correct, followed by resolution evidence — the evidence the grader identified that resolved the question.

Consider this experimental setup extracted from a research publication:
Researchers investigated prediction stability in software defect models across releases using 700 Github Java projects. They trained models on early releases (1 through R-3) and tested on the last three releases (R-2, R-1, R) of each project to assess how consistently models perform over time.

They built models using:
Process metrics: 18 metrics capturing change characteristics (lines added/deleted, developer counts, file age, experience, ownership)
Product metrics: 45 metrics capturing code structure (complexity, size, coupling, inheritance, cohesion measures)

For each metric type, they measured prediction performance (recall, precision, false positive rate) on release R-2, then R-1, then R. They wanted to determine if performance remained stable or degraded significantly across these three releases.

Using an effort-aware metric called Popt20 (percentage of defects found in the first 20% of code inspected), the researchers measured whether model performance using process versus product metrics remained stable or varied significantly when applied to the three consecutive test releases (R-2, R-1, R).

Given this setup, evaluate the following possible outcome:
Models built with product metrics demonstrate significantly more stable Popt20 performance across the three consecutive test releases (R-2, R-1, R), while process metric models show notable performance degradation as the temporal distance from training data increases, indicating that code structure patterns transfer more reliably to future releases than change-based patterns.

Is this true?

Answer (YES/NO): NO